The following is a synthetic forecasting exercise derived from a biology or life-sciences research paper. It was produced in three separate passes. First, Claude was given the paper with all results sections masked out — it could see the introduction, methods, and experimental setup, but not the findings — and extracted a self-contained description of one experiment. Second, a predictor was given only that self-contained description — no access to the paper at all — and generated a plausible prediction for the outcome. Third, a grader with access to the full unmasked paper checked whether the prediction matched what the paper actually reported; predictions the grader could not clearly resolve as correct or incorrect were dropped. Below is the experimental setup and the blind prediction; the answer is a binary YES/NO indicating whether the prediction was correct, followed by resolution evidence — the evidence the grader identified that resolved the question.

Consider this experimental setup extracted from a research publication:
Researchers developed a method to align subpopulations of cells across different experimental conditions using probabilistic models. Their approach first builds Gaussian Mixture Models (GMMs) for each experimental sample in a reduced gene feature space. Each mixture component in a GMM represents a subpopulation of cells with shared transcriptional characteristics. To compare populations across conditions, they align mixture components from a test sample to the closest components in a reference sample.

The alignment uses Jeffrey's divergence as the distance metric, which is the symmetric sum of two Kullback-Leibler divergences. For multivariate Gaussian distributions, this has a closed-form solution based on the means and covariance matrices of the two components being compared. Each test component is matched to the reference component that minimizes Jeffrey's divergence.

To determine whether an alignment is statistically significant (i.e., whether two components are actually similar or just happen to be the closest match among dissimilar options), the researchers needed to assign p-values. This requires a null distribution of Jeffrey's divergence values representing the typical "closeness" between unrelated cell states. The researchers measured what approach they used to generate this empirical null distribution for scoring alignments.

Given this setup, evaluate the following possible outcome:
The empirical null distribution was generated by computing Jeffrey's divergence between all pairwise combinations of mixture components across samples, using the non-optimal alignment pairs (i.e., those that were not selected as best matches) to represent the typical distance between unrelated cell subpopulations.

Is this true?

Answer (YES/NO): NO